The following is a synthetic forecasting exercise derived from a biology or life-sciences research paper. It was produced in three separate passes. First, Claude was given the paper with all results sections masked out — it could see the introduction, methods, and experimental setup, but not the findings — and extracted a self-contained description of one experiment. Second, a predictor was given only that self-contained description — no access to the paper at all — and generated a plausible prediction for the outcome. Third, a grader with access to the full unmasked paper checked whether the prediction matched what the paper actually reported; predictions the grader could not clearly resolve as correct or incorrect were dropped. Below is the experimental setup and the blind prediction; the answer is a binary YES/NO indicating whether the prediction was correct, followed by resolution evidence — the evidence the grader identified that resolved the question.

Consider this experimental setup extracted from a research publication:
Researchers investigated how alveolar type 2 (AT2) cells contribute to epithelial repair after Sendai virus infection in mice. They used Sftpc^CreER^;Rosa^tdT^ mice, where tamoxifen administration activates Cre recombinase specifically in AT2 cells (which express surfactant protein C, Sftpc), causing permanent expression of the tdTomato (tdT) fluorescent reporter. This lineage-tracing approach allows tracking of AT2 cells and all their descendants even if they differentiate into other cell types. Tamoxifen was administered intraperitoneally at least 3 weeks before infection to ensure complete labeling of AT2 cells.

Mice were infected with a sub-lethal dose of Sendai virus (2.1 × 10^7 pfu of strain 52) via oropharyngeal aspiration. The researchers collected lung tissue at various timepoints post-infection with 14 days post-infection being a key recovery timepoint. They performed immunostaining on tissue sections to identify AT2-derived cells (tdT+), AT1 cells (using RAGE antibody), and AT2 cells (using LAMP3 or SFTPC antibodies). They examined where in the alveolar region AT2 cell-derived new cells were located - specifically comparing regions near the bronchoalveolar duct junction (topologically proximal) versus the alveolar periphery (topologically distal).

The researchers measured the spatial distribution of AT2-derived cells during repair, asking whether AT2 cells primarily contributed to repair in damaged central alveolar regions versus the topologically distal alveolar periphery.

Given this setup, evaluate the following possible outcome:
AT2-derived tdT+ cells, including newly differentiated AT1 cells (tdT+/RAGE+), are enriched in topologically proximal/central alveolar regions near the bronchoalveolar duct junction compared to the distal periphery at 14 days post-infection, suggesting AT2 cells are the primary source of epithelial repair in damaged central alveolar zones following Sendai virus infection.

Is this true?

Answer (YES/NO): NO